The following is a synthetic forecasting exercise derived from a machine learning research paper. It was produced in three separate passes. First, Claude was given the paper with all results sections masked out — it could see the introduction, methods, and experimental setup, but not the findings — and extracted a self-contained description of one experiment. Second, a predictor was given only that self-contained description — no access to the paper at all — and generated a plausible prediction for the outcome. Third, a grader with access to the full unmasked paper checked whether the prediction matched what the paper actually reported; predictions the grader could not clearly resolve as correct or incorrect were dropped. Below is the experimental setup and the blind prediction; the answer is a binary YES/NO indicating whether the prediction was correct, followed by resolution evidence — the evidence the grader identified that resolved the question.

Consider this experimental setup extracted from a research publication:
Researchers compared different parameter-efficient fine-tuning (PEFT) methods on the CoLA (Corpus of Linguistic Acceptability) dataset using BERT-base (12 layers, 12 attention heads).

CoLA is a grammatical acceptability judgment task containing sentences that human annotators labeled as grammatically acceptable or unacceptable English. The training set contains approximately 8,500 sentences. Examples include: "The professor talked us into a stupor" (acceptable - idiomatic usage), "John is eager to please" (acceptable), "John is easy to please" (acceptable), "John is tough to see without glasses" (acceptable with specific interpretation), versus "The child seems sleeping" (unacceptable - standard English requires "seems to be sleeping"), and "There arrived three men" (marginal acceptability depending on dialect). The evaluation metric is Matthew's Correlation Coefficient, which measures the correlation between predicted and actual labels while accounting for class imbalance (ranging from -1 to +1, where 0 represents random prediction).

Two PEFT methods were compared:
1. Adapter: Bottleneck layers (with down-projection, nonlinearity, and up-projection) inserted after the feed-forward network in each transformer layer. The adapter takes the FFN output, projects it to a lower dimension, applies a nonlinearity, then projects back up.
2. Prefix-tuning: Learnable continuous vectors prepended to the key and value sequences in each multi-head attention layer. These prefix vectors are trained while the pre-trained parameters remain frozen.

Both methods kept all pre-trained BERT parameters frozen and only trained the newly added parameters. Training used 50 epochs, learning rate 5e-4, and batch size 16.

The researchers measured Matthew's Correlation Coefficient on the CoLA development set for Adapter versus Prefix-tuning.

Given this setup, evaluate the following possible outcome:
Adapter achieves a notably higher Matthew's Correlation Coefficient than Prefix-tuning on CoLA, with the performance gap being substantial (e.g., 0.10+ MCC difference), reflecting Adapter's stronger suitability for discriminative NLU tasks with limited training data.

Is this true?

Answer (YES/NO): NO